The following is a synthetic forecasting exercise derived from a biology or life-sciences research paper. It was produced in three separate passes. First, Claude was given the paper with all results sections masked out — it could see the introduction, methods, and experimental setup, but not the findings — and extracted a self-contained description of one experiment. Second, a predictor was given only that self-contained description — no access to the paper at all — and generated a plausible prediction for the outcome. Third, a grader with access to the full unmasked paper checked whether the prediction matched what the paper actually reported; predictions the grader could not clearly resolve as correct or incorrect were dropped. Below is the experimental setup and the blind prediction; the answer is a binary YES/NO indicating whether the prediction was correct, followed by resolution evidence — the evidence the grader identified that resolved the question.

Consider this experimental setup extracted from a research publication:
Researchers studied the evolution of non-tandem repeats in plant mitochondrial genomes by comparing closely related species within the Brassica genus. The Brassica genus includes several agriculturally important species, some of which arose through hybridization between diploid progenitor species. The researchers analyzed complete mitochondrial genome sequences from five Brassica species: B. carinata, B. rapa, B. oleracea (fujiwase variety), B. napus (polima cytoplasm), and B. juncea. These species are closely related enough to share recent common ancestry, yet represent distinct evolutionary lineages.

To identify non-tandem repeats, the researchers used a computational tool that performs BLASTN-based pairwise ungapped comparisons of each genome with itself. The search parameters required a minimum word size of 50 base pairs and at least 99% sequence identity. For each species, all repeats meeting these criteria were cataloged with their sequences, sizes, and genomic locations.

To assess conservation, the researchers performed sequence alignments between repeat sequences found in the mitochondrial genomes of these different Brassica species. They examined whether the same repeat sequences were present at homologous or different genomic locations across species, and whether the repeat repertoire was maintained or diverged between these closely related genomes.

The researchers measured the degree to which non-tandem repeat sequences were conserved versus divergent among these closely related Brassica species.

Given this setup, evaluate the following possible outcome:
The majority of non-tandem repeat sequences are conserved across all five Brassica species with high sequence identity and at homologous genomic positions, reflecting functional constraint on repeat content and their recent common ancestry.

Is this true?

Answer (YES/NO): NO